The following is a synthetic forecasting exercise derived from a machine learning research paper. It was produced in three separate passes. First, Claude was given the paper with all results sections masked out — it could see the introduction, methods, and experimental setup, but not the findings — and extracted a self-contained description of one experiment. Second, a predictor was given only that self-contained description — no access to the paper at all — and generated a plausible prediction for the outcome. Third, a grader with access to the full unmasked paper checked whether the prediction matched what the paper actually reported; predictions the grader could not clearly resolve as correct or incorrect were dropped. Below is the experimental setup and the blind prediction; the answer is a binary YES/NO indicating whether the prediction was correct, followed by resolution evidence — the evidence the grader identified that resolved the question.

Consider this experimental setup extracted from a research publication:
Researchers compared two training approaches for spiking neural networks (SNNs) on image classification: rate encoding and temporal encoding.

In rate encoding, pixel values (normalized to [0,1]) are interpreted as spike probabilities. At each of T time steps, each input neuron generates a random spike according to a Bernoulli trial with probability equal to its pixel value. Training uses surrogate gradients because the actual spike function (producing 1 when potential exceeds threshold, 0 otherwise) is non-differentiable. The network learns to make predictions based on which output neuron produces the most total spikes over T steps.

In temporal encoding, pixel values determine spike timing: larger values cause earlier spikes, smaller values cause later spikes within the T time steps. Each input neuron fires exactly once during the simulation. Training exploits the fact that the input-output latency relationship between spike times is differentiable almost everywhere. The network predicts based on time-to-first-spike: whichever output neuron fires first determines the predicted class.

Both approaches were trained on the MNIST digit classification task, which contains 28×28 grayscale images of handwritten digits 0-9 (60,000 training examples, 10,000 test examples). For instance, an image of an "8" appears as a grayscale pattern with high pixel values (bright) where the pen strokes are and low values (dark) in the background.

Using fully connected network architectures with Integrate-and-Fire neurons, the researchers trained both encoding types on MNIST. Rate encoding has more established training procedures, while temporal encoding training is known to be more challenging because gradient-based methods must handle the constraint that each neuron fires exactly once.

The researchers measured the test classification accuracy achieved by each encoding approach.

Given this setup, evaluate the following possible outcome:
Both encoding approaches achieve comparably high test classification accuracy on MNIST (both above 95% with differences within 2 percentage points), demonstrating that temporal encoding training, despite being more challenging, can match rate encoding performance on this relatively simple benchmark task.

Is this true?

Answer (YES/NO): NO